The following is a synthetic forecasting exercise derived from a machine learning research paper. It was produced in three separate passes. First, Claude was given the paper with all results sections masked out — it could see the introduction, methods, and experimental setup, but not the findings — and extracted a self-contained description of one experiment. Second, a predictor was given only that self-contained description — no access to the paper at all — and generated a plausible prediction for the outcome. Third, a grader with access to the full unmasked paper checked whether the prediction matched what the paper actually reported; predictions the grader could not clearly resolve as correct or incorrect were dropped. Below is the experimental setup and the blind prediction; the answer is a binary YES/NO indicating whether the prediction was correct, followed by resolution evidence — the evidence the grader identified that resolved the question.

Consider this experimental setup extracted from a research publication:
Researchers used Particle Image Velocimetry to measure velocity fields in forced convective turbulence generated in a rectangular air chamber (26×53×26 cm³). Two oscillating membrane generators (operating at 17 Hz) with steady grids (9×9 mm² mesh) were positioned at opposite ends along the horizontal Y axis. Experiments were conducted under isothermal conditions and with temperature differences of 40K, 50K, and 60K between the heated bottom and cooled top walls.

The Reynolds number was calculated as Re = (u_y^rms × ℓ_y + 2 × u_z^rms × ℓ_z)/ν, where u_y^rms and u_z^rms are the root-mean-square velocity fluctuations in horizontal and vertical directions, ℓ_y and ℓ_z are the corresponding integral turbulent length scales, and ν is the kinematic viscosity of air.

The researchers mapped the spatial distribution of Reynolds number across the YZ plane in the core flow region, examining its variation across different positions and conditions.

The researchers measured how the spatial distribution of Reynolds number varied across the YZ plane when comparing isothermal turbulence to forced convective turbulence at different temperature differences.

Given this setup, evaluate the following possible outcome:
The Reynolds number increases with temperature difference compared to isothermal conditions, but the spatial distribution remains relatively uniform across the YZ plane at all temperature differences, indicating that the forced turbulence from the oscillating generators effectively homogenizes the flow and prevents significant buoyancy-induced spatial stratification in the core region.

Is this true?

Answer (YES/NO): NO